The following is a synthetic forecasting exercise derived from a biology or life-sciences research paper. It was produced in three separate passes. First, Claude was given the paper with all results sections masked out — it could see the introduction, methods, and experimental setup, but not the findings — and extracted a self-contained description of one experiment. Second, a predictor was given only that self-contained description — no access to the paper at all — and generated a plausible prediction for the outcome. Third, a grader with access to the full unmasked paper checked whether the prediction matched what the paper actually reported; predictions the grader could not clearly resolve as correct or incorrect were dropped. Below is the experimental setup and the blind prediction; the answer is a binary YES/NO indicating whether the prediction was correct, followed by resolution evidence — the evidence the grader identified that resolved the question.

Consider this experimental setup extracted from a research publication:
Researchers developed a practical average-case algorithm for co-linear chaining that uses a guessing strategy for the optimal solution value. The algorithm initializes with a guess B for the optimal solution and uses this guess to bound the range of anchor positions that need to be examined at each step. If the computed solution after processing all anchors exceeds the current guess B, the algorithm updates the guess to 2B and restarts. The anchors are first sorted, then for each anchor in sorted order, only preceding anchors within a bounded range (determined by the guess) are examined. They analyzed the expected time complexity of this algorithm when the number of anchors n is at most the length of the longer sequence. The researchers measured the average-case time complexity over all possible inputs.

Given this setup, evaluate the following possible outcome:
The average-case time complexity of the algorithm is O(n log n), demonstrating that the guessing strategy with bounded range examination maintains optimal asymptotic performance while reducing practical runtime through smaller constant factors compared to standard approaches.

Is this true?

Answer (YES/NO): NO